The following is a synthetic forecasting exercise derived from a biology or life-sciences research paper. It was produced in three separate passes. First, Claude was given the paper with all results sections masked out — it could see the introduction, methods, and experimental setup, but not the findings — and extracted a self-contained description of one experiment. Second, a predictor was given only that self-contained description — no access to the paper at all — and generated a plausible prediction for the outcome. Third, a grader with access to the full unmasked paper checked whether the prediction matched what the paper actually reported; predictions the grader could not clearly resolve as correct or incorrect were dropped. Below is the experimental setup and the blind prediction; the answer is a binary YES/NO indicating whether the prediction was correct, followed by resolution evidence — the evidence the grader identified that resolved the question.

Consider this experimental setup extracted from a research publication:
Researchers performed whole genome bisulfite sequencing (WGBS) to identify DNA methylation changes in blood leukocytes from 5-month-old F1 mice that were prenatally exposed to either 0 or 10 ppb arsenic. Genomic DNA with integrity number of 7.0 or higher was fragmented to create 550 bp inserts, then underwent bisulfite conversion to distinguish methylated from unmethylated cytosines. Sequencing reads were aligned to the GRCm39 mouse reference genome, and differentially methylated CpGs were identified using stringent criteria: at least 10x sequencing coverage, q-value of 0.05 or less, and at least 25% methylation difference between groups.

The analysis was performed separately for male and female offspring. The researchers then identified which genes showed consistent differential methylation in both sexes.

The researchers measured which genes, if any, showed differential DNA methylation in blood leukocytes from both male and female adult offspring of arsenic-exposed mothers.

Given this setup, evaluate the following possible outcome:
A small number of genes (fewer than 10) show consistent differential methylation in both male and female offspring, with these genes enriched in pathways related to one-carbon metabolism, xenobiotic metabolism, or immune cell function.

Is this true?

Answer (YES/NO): NO